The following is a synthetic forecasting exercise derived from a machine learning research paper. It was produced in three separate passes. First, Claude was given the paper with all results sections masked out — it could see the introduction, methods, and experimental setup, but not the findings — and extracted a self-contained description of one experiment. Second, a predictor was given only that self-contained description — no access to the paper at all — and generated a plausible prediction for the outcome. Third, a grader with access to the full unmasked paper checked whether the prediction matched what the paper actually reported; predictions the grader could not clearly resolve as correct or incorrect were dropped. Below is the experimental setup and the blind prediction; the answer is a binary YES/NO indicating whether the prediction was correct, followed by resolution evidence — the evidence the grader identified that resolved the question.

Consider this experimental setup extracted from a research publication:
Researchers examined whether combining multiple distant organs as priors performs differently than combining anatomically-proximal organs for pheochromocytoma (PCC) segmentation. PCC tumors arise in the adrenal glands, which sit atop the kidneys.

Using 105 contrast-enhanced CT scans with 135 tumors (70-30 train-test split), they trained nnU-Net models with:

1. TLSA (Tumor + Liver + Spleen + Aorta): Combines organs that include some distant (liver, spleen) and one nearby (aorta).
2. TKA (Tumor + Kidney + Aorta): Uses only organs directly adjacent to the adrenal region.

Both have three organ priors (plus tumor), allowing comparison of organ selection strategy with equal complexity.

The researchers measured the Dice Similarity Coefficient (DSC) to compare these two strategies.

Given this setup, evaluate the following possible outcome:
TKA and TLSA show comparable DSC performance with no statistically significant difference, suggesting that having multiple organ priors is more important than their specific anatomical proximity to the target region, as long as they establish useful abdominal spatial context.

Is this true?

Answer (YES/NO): NO